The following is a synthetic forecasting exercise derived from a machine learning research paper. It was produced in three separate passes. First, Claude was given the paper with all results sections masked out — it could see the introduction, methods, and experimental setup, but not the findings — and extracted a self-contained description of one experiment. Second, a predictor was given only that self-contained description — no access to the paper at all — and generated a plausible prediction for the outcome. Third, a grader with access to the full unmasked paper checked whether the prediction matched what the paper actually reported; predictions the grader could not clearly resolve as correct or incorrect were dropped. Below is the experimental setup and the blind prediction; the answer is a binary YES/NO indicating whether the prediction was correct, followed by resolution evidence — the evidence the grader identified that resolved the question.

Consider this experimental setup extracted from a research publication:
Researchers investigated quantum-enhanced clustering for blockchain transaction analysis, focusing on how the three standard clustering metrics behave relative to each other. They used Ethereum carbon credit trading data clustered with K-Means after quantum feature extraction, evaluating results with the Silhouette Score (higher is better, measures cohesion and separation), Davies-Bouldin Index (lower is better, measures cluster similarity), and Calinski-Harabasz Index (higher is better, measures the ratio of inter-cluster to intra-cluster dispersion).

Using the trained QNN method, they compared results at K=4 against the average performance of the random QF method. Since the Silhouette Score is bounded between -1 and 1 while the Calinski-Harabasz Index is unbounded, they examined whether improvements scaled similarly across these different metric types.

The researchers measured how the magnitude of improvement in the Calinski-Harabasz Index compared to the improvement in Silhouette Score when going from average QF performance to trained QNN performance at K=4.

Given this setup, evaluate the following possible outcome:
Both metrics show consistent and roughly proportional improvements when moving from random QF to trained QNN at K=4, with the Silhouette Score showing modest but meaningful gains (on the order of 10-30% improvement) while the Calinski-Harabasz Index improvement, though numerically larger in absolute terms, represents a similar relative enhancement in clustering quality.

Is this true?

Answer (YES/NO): NO